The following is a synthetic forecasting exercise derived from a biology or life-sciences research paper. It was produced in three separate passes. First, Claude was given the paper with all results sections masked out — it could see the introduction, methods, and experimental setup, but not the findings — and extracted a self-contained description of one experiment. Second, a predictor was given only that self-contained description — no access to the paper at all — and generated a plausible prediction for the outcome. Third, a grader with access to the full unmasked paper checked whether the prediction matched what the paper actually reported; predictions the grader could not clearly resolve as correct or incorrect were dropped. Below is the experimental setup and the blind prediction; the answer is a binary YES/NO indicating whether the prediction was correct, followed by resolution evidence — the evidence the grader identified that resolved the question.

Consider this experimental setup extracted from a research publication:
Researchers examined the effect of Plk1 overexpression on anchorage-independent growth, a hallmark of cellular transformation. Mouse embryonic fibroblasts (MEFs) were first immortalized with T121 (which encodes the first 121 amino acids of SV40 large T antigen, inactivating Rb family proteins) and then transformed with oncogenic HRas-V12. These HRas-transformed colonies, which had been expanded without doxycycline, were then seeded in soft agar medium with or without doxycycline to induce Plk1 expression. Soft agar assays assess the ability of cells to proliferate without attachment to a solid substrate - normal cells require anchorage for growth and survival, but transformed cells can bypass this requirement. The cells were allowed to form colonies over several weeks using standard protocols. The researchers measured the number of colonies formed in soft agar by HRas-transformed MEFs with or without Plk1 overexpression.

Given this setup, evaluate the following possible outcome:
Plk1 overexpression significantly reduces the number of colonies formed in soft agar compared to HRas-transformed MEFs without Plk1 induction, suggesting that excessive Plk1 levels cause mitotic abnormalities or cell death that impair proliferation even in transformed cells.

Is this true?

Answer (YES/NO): YES